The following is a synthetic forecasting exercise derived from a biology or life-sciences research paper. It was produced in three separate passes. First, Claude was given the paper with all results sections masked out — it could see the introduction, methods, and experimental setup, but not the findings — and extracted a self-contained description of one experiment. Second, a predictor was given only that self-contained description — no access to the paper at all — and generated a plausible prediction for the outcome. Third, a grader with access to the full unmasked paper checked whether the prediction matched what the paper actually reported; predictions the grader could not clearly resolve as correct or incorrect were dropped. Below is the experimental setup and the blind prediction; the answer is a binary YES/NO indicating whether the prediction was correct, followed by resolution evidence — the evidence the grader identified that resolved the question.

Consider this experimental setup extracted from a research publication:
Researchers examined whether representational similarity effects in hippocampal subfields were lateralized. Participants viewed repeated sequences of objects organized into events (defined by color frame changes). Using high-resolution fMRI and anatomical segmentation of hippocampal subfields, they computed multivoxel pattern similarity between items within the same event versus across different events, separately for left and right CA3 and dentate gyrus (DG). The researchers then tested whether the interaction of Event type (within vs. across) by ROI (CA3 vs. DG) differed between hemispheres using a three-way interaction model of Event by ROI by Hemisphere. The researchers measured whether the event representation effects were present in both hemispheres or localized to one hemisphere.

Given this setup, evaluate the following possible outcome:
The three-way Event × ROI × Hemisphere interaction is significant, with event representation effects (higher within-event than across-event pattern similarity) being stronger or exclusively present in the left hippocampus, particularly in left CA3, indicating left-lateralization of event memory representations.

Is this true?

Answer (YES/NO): YES